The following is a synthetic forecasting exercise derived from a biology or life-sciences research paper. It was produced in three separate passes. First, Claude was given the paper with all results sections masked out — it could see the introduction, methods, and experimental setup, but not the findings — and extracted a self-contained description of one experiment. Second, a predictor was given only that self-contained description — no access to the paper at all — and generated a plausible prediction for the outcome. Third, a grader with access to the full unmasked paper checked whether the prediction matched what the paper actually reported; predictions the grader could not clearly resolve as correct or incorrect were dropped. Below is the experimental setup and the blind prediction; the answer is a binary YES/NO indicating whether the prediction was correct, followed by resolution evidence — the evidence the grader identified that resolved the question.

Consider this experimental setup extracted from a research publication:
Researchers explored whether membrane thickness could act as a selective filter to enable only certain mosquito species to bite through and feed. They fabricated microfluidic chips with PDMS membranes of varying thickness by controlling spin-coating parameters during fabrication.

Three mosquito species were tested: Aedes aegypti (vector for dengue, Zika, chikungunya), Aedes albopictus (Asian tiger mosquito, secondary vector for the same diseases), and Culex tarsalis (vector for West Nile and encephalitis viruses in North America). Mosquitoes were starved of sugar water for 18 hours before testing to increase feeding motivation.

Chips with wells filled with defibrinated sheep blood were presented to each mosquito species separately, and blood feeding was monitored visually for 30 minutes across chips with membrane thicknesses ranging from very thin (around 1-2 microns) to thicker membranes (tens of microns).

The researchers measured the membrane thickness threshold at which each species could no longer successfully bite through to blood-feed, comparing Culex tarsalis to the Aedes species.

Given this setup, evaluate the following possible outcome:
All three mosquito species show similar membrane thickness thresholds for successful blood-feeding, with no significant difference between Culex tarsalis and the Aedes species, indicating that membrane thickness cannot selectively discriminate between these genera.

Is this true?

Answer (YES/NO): NO